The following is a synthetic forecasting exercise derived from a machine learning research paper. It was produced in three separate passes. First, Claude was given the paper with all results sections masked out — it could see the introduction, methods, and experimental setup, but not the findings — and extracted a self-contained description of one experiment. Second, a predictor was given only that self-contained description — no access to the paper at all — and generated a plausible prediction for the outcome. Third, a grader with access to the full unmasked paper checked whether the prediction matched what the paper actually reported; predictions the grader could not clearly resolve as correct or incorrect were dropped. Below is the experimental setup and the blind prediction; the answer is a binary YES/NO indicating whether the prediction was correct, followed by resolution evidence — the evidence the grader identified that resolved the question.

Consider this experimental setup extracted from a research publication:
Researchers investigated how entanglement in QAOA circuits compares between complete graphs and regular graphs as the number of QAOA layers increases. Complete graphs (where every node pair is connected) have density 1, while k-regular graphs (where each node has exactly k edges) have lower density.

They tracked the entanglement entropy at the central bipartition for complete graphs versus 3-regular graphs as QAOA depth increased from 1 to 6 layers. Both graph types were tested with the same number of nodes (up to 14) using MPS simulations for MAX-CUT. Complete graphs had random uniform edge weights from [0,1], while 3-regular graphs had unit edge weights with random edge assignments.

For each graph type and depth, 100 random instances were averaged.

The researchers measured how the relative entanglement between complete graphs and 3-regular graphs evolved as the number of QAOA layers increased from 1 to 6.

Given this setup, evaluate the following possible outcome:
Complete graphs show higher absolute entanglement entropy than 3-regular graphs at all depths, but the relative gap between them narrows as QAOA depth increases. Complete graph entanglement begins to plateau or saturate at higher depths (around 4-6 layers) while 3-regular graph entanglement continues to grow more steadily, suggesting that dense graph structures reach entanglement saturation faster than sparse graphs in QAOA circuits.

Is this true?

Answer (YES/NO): NO